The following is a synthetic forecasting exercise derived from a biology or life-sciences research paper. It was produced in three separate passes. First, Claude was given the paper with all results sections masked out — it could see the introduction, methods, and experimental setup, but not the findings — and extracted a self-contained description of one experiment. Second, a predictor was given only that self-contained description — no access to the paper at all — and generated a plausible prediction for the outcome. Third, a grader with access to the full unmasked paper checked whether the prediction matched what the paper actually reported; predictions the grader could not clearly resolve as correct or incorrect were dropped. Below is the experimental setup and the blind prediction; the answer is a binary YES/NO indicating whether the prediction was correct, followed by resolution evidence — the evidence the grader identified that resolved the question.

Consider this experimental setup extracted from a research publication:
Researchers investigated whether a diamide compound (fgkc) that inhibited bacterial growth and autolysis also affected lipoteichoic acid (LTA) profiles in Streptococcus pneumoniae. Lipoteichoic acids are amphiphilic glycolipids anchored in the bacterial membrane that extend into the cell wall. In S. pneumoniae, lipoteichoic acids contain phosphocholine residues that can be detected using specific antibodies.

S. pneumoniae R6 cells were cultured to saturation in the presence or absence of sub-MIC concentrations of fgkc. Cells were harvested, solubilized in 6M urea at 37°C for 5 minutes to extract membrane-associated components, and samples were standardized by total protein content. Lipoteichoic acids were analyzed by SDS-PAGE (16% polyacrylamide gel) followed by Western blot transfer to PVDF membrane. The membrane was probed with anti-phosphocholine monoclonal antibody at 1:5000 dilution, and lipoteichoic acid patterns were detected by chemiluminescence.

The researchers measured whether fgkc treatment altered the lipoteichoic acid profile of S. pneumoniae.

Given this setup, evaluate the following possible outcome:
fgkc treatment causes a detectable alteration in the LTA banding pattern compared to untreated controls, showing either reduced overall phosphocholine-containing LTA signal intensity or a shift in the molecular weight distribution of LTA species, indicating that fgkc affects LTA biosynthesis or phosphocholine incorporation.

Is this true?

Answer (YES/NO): NO